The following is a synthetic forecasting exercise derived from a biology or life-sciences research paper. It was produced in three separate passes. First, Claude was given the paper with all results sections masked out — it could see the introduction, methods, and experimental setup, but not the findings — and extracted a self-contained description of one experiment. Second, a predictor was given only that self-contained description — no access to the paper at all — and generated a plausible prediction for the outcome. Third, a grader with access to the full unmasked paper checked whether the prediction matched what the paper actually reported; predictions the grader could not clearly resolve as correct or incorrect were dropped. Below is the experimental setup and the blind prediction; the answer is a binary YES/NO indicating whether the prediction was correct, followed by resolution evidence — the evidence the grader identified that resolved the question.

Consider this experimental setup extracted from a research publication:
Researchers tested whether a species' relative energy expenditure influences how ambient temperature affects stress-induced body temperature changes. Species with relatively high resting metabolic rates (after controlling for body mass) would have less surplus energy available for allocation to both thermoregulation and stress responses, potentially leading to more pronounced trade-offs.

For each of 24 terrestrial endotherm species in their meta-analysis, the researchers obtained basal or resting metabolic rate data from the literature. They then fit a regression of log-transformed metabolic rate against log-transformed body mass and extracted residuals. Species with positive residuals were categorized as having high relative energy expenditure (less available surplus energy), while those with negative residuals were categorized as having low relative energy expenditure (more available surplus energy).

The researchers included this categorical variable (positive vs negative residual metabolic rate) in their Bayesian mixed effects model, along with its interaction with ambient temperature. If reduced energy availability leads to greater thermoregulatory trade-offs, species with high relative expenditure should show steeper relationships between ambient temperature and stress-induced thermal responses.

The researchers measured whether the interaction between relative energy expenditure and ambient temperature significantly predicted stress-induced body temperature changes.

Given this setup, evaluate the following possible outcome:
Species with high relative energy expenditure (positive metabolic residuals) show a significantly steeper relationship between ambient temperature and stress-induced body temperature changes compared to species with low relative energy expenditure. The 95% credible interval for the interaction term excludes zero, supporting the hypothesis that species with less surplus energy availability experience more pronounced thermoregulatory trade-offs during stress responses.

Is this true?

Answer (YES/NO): NO